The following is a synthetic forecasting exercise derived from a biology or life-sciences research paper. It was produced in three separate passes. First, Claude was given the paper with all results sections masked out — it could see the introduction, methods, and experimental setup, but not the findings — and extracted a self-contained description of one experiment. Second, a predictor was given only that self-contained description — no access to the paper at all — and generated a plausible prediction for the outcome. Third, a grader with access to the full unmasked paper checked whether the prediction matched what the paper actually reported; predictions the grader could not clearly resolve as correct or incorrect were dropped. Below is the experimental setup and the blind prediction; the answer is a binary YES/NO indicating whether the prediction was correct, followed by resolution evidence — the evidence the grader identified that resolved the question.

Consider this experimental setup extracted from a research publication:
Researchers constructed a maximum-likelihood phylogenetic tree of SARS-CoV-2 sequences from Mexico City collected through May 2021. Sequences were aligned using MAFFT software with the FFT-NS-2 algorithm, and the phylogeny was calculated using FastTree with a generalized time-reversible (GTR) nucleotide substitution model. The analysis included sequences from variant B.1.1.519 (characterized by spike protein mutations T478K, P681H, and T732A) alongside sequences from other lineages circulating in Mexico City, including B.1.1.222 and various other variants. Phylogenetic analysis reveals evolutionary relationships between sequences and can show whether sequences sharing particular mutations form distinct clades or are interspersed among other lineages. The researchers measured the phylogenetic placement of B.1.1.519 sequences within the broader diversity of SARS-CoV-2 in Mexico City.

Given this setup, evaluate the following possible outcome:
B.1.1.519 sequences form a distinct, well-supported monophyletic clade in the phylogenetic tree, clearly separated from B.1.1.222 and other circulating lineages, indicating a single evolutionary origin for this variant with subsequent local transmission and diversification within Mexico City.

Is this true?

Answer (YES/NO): NO